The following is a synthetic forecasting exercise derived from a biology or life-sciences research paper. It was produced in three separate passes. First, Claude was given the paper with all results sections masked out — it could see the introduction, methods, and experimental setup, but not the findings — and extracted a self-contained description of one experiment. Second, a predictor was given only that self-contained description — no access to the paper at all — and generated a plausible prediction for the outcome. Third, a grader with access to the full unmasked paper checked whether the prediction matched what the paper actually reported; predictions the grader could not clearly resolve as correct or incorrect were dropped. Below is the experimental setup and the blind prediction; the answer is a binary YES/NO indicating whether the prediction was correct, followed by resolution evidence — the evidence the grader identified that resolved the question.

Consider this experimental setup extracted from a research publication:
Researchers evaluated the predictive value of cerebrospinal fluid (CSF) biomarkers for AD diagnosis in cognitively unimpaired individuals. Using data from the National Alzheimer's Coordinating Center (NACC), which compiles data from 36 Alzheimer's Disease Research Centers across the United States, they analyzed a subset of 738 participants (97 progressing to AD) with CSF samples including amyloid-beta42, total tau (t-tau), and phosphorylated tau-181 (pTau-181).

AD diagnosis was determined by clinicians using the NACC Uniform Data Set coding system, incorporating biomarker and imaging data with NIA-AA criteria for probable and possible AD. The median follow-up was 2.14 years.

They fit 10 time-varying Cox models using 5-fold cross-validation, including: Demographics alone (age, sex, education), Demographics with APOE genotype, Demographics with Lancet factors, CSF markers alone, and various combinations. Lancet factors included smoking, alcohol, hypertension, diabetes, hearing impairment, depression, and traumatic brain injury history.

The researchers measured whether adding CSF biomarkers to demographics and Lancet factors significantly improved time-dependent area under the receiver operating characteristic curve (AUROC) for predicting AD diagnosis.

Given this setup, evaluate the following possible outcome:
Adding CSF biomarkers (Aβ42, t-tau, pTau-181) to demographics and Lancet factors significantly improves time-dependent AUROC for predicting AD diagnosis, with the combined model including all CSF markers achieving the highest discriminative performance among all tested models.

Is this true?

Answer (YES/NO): NO